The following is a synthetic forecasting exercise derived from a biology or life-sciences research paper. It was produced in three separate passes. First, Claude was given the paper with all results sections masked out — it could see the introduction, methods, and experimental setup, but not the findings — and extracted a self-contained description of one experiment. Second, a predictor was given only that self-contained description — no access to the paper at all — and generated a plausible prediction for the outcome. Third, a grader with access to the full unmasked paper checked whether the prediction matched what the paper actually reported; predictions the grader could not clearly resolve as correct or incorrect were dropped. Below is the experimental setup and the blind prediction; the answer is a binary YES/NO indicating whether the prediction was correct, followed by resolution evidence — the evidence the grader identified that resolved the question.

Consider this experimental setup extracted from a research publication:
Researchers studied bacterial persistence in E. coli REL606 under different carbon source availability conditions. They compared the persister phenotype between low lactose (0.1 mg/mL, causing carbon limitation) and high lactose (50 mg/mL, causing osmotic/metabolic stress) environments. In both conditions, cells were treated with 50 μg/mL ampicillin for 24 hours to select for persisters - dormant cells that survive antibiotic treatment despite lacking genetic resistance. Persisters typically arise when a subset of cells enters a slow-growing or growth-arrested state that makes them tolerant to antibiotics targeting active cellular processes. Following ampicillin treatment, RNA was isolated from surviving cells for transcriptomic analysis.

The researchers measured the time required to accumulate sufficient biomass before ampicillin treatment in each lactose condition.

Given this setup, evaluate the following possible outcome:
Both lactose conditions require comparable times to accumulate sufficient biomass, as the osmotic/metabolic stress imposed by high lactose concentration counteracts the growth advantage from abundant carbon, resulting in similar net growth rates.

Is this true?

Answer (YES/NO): NO